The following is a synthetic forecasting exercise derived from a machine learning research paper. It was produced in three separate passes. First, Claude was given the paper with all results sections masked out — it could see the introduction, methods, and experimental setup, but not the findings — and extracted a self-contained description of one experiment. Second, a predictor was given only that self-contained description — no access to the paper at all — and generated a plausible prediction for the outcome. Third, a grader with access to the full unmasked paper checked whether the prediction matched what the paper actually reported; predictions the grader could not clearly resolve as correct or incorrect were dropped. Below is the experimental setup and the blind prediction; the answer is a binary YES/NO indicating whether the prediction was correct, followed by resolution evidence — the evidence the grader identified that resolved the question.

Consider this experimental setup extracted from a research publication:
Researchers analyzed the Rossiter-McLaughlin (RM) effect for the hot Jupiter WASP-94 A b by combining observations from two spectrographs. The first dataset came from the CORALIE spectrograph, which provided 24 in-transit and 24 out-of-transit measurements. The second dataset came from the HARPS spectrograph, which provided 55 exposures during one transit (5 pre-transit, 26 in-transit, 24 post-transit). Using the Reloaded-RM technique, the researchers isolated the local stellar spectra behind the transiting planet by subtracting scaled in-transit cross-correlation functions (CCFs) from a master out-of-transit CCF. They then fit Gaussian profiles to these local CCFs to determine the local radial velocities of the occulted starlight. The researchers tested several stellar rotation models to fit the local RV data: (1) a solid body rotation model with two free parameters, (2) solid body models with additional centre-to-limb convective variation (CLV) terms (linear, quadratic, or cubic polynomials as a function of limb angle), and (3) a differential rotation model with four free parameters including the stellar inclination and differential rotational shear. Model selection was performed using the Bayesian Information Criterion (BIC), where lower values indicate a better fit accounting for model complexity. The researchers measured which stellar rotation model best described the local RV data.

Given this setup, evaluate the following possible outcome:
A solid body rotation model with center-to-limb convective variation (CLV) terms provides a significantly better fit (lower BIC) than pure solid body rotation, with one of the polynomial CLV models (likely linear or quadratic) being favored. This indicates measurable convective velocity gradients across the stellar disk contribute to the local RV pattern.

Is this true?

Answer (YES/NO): NO